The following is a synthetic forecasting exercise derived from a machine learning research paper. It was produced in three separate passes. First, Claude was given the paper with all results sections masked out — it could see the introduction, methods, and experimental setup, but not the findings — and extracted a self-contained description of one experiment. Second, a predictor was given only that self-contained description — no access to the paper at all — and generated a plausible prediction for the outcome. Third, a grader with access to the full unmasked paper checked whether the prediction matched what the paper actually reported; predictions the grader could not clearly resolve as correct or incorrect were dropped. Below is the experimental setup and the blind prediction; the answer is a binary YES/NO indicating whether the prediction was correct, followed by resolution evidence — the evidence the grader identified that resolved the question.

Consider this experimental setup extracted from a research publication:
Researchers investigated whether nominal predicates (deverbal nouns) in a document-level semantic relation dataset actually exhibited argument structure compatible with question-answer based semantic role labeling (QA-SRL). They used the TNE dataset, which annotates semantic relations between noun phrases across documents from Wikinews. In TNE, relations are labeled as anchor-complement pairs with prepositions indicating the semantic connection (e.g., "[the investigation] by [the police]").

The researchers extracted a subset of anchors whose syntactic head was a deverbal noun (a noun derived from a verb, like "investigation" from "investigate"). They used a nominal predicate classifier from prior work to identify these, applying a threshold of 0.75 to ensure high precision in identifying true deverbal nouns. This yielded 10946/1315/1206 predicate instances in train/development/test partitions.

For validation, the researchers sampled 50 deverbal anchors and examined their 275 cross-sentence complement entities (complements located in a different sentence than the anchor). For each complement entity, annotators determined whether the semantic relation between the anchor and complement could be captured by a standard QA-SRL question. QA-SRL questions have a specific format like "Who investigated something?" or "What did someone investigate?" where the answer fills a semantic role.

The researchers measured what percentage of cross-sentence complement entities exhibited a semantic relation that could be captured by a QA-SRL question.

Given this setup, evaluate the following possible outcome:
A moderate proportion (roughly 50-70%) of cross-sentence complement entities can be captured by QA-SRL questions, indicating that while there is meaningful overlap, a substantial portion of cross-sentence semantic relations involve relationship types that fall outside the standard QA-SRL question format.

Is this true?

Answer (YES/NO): NO